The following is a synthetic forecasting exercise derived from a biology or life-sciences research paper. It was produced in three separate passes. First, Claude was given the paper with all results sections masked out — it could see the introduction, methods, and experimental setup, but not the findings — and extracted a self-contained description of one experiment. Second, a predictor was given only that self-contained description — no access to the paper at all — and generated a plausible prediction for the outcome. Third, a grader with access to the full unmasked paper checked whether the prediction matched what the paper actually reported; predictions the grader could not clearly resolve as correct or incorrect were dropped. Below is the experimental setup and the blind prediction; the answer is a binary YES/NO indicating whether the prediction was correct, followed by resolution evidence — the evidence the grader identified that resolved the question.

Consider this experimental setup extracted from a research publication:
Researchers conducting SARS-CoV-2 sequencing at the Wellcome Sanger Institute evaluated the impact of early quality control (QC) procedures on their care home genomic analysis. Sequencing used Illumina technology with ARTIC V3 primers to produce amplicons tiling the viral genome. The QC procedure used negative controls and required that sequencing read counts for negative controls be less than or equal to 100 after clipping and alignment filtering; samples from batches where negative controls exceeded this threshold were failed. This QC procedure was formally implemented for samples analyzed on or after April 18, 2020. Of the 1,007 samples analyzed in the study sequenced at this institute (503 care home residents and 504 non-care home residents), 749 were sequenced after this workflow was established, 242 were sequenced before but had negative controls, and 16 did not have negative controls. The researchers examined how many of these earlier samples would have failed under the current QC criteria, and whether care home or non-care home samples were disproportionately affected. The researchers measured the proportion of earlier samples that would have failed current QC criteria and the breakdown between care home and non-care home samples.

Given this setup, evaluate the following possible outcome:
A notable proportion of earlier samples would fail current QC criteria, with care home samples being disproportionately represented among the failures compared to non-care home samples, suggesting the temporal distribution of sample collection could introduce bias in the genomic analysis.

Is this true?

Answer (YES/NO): NO